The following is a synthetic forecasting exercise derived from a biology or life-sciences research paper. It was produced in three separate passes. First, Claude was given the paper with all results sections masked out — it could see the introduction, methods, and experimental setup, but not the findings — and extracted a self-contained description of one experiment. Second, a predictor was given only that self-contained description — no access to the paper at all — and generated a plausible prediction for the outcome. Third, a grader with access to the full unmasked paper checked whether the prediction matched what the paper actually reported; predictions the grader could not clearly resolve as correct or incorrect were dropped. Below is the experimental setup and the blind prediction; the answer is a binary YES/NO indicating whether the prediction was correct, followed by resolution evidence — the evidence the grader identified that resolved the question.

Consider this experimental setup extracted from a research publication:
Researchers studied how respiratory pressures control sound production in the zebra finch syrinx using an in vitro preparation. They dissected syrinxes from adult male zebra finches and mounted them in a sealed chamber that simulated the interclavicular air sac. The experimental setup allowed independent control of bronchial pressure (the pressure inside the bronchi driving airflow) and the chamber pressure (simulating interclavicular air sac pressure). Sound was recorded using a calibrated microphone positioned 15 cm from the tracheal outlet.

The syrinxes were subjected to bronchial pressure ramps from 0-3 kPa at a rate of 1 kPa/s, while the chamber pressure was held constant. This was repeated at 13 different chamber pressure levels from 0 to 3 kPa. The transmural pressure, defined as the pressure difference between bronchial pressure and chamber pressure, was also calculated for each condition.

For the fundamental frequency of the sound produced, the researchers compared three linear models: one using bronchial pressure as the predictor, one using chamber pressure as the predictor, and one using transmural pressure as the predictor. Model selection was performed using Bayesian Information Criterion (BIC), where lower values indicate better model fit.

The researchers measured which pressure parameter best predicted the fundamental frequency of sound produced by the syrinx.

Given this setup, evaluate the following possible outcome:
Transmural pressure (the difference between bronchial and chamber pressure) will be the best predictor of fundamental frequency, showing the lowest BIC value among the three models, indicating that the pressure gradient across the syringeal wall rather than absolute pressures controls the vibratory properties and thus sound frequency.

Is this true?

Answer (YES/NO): YES